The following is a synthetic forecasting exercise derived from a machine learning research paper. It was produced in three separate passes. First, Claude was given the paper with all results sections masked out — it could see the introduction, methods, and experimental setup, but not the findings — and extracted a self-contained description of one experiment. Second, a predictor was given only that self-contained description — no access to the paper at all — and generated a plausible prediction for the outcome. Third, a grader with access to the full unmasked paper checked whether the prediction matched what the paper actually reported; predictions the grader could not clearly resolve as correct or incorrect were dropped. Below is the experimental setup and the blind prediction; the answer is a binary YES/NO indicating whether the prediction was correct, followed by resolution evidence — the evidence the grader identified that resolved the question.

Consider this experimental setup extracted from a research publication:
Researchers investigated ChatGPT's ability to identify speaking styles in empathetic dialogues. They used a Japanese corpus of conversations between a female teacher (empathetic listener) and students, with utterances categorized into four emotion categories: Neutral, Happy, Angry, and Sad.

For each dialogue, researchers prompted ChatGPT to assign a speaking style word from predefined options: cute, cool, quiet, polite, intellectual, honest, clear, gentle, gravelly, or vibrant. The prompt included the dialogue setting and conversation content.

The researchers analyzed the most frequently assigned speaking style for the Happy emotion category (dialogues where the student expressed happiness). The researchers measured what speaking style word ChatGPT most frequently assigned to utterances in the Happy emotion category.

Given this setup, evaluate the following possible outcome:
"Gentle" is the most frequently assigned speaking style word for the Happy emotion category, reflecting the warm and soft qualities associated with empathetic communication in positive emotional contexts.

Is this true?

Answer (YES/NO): YES